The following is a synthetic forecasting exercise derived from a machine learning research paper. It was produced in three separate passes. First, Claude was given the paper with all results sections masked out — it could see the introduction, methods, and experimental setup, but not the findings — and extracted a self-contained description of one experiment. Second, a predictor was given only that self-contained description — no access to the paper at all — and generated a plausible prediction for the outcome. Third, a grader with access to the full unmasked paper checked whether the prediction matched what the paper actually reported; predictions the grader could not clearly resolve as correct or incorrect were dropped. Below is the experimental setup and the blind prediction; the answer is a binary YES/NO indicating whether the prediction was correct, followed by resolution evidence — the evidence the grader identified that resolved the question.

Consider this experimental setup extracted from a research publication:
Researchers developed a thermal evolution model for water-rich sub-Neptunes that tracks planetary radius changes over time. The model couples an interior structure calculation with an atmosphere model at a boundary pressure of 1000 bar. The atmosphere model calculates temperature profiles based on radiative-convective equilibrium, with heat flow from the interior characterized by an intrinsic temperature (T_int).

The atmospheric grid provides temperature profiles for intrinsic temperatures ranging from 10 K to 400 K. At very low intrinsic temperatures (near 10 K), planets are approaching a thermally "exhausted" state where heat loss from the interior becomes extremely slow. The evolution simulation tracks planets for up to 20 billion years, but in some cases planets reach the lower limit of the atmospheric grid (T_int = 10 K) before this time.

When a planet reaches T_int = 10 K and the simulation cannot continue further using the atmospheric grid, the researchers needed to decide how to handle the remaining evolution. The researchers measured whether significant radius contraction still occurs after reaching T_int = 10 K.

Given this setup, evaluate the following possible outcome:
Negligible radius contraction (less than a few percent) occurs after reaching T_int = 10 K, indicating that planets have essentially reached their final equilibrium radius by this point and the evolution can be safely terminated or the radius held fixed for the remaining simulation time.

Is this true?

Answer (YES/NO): YES